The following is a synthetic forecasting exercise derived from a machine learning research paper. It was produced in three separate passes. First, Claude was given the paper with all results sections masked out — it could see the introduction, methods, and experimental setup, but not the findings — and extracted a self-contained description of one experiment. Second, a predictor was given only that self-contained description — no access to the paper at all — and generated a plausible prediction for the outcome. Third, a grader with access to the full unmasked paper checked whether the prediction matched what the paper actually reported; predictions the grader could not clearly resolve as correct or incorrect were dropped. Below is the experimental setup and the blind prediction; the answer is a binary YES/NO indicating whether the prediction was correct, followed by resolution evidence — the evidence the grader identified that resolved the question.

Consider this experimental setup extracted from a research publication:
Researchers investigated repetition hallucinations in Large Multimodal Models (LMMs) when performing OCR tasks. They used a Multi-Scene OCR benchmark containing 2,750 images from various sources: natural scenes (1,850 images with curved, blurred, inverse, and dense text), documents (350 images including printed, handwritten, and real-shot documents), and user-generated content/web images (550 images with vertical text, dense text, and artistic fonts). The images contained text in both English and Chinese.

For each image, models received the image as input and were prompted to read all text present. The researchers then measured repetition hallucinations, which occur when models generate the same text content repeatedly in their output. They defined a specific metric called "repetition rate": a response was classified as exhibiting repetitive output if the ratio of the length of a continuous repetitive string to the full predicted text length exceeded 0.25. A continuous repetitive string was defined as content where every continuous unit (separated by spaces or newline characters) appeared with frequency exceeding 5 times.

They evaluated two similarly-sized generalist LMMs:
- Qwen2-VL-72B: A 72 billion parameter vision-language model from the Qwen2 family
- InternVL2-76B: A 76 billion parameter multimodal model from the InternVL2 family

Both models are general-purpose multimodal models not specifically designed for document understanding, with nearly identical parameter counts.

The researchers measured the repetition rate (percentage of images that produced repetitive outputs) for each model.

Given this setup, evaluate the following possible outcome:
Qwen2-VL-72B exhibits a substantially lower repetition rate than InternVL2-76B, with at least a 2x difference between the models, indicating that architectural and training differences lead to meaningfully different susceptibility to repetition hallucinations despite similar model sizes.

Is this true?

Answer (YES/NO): YES